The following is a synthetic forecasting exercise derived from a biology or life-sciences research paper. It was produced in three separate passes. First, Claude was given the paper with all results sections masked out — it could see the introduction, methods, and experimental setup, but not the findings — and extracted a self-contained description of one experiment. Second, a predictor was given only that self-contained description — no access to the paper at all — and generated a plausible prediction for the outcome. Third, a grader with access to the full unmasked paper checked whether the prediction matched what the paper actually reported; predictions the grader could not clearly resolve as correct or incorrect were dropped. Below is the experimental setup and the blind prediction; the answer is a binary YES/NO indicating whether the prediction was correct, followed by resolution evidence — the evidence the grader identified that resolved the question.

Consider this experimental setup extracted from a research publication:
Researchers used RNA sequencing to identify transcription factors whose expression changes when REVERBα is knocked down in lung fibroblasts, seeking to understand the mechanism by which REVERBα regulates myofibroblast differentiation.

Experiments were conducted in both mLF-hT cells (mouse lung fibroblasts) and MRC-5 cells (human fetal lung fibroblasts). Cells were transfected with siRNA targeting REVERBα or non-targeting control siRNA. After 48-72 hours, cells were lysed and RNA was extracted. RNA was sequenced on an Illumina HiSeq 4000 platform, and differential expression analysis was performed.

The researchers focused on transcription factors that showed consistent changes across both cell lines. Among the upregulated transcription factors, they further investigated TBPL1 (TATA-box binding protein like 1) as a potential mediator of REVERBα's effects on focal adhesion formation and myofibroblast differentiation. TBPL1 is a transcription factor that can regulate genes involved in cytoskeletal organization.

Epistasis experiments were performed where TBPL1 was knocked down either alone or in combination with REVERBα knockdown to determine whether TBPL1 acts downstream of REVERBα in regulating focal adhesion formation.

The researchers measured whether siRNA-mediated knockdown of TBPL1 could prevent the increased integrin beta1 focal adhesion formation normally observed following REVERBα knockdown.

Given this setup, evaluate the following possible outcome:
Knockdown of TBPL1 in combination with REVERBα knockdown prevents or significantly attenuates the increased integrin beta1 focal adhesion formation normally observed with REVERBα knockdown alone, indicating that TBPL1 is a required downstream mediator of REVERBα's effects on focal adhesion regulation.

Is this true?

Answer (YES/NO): NO